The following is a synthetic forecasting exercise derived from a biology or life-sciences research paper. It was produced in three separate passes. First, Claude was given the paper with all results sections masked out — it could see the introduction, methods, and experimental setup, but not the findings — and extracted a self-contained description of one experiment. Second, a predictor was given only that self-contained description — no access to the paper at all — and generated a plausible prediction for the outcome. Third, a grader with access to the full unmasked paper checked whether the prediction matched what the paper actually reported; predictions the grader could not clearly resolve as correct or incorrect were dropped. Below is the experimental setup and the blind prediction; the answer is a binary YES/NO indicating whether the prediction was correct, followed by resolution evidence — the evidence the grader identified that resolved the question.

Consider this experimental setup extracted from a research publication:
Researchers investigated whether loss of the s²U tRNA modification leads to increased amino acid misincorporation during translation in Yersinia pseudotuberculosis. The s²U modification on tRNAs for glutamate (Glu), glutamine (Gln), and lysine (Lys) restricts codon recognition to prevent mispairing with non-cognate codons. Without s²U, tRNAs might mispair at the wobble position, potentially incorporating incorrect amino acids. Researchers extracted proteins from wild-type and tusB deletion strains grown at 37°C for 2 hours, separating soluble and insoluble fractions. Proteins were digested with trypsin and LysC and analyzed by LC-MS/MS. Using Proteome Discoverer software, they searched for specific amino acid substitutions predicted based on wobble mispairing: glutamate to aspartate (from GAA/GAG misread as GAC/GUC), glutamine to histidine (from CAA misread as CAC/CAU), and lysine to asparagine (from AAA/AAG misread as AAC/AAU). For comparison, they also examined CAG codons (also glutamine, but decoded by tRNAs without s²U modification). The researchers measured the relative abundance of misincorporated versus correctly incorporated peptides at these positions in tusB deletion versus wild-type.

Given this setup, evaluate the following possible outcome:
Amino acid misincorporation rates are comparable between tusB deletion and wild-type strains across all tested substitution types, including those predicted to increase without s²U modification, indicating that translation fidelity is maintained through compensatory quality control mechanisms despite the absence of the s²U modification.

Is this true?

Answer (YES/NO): NO